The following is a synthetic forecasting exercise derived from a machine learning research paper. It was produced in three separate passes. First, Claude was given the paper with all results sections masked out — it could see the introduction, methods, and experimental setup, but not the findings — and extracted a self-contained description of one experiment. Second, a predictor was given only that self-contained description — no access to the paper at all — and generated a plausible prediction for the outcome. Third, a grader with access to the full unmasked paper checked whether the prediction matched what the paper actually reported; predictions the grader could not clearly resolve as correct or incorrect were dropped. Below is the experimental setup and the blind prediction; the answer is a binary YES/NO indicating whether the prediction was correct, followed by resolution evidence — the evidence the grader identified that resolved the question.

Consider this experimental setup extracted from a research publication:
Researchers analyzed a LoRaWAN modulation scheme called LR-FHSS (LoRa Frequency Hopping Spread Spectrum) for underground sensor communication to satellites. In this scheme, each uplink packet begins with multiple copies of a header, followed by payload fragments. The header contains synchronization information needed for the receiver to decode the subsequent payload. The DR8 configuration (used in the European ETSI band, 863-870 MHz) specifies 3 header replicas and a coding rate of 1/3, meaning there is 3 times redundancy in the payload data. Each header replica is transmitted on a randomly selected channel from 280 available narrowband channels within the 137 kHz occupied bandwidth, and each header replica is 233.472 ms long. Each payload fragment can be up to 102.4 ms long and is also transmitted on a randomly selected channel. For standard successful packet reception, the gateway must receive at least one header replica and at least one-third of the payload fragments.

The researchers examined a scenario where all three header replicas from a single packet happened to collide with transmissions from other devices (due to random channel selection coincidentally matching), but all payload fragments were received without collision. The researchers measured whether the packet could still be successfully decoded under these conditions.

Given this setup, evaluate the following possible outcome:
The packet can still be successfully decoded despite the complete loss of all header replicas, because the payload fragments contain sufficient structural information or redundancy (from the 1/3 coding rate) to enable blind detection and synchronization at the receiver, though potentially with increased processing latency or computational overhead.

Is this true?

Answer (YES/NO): NO